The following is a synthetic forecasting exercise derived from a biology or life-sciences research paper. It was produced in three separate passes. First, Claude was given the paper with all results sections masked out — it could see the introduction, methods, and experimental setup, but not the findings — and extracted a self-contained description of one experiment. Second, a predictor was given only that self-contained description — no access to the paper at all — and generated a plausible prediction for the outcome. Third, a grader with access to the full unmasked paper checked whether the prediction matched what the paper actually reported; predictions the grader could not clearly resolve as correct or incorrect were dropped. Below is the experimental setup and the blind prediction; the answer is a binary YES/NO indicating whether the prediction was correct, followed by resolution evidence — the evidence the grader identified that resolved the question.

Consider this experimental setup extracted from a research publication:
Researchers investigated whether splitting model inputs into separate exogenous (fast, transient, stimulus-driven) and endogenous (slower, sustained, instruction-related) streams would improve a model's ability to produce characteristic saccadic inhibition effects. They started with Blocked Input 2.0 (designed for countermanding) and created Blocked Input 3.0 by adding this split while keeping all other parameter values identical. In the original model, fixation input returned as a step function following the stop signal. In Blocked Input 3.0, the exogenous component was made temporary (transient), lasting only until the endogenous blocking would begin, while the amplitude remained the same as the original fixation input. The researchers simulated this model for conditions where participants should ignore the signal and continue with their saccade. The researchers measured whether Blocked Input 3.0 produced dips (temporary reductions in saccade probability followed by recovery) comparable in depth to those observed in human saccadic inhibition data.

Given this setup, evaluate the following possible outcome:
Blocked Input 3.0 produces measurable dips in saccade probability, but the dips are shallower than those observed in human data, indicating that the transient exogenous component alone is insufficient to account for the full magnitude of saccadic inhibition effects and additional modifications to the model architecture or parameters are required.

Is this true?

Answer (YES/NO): YES